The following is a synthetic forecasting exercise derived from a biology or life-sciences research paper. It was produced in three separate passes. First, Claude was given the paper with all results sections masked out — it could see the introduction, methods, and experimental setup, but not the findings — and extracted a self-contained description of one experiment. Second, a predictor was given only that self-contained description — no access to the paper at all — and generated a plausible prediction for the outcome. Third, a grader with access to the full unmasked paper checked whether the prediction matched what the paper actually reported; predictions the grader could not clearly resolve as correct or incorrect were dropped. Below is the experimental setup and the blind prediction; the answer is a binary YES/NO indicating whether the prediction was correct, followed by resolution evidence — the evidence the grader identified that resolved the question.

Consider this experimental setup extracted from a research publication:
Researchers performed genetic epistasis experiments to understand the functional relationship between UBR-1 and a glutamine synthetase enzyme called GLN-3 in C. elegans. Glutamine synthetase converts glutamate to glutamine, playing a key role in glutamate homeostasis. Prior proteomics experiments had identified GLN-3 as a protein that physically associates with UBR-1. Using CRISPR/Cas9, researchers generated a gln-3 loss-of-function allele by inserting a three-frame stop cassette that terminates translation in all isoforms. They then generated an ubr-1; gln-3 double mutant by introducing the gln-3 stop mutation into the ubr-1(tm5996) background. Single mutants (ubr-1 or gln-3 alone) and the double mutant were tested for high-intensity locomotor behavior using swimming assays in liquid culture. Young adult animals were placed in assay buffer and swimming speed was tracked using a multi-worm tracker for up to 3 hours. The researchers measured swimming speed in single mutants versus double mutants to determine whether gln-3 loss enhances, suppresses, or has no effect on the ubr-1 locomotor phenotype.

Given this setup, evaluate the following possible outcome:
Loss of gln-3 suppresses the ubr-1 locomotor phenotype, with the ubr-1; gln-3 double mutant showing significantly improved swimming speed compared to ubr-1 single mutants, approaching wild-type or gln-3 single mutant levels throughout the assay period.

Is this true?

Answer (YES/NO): NO